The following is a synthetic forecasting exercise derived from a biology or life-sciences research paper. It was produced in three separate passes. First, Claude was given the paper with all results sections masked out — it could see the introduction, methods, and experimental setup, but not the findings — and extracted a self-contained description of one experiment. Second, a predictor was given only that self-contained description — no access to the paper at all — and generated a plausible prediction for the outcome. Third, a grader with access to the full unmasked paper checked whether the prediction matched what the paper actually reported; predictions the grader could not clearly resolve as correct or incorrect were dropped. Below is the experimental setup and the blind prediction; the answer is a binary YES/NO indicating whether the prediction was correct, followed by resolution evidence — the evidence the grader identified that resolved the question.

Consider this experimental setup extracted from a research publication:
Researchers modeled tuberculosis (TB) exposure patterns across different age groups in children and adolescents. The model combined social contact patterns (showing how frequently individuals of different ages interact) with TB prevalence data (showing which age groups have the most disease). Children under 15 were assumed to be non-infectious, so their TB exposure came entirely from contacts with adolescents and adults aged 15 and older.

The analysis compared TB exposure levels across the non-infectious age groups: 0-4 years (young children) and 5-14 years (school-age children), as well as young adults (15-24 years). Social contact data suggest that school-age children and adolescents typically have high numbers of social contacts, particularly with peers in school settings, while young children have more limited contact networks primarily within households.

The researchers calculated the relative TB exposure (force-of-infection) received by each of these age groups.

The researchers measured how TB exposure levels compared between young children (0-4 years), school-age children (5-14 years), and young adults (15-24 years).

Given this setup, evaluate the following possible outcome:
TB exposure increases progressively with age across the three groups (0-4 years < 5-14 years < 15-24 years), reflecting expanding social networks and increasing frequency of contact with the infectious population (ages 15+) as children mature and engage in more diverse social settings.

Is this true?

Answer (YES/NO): YES